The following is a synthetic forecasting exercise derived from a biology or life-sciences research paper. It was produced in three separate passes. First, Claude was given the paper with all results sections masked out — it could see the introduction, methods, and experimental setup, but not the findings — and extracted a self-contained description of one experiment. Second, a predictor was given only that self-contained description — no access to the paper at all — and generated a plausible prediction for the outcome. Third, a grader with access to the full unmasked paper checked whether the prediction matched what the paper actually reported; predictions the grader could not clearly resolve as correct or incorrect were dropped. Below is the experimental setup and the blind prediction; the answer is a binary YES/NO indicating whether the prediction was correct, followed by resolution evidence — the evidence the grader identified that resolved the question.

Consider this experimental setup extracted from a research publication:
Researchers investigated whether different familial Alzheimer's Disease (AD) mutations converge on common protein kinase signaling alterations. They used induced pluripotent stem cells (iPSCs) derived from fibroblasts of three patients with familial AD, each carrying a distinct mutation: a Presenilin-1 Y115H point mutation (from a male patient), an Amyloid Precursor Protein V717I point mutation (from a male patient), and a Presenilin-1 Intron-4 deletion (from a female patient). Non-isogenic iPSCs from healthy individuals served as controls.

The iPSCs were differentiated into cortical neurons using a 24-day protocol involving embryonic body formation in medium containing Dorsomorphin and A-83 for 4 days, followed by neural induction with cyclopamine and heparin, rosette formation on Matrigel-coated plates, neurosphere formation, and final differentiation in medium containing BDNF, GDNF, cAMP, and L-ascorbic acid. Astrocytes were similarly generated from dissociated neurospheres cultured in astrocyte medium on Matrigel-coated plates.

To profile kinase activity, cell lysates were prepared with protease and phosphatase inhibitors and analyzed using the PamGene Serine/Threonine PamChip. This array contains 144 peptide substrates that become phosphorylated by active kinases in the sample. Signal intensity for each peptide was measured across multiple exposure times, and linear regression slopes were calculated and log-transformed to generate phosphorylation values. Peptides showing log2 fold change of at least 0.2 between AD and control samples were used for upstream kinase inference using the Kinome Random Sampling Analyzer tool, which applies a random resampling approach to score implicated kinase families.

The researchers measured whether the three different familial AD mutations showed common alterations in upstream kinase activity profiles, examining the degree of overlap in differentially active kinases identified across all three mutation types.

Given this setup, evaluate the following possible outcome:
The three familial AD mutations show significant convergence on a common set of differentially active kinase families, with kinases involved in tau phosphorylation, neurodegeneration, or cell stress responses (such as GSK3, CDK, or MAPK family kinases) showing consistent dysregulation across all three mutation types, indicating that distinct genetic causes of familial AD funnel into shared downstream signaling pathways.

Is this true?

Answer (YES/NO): YES